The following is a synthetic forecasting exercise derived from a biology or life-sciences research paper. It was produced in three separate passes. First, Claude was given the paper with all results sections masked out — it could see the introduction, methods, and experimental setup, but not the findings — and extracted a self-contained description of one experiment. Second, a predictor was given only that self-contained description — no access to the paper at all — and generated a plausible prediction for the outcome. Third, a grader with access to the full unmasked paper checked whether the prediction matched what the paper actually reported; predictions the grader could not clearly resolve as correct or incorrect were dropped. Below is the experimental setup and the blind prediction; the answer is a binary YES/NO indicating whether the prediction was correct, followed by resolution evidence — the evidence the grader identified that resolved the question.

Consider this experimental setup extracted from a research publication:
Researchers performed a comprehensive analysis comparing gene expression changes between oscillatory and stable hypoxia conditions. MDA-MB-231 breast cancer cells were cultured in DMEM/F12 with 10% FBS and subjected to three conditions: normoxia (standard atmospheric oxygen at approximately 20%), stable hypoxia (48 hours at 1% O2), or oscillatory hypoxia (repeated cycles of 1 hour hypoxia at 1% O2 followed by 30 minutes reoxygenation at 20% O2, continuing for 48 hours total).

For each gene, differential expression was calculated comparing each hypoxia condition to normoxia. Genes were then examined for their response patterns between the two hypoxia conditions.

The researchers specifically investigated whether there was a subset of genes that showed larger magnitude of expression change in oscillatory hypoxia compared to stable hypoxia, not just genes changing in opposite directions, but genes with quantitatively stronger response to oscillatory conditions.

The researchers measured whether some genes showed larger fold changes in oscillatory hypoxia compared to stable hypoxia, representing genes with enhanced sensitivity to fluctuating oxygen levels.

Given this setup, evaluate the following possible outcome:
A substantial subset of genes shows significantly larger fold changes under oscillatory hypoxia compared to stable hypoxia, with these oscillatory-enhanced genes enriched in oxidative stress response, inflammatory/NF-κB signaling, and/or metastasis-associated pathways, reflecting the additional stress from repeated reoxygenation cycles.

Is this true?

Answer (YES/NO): NO